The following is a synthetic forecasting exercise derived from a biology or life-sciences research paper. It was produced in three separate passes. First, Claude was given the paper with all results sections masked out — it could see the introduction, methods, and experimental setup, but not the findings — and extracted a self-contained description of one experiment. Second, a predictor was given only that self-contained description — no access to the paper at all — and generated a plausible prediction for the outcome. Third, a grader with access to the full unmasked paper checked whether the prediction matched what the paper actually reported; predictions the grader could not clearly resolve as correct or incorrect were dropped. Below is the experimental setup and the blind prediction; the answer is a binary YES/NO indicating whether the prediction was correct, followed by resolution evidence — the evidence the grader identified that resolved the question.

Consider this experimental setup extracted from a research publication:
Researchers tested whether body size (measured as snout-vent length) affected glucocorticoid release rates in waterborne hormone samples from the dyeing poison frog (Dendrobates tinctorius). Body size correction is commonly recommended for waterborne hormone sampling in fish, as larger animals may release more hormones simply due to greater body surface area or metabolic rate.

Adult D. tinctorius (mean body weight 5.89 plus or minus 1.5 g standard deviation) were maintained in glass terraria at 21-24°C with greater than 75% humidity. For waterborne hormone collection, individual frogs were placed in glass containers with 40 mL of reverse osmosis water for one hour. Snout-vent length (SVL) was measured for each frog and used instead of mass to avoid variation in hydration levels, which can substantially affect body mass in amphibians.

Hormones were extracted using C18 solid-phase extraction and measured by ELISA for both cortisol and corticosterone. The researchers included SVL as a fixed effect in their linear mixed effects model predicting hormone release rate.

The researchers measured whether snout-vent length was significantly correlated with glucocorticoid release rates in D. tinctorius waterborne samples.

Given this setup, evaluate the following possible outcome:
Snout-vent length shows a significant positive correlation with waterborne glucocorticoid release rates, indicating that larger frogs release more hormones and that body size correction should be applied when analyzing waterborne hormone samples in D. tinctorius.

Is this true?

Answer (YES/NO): NO